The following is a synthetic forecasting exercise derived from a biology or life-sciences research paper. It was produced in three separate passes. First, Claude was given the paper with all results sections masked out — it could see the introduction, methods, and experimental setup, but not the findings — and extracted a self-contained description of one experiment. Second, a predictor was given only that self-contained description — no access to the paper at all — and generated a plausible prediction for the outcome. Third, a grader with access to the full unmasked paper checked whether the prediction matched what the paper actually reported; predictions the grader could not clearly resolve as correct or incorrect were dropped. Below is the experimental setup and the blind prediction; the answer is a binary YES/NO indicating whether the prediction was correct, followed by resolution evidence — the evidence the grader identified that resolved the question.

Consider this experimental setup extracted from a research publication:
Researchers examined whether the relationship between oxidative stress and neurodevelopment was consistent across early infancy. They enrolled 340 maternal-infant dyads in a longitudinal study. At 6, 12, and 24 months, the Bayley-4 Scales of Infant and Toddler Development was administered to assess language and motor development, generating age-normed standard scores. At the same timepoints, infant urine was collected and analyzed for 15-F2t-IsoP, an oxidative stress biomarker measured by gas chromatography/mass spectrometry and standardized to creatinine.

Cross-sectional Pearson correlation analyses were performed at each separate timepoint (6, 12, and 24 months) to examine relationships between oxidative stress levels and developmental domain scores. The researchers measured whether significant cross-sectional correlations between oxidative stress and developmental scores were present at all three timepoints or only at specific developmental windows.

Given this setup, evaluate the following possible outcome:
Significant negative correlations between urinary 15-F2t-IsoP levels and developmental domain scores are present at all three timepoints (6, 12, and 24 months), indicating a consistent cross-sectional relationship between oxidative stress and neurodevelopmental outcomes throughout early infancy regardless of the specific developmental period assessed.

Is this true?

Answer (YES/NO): NO